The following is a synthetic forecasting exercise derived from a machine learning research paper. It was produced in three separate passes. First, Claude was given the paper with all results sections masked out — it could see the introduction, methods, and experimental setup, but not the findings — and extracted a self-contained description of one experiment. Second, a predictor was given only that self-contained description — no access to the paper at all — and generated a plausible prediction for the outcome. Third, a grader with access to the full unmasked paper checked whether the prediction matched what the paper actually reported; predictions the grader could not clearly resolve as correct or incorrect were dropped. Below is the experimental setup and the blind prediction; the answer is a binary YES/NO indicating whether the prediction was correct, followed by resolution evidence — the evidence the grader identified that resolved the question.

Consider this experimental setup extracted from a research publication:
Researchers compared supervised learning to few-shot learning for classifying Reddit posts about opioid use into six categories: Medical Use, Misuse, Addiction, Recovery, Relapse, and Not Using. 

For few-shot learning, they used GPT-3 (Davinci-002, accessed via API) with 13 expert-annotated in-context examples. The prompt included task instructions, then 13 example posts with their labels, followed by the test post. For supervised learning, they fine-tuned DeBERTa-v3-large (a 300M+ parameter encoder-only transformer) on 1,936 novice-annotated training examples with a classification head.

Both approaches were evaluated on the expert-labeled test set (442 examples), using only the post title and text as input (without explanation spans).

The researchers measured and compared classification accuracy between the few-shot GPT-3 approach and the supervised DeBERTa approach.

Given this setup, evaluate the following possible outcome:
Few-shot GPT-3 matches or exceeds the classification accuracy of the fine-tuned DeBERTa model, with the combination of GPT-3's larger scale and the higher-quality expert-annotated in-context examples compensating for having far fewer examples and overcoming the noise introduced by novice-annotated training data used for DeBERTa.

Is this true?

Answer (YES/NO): NO